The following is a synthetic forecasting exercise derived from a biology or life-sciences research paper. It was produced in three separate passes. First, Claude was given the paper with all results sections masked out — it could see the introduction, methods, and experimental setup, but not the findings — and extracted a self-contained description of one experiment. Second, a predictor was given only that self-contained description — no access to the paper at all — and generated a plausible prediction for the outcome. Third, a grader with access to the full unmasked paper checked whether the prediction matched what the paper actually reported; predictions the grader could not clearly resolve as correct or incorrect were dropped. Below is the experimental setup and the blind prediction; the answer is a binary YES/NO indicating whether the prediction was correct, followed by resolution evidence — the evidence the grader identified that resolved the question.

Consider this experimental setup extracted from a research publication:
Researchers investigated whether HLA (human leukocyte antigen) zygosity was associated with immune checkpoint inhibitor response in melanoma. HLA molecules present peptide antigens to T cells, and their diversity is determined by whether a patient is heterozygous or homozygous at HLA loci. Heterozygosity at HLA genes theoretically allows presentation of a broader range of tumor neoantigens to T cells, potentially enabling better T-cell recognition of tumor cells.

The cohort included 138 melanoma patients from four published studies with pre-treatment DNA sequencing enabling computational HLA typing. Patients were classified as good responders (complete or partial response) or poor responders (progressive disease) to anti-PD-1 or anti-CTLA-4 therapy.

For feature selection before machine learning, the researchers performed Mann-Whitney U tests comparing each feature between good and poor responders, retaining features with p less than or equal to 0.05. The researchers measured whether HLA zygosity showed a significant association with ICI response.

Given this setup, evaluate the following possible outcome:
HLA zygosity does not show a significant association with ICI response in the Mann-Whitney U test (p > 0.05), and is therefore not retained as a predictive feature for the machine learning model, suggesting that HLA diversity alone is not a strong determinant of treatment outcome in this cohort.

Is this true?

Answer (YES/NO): YES